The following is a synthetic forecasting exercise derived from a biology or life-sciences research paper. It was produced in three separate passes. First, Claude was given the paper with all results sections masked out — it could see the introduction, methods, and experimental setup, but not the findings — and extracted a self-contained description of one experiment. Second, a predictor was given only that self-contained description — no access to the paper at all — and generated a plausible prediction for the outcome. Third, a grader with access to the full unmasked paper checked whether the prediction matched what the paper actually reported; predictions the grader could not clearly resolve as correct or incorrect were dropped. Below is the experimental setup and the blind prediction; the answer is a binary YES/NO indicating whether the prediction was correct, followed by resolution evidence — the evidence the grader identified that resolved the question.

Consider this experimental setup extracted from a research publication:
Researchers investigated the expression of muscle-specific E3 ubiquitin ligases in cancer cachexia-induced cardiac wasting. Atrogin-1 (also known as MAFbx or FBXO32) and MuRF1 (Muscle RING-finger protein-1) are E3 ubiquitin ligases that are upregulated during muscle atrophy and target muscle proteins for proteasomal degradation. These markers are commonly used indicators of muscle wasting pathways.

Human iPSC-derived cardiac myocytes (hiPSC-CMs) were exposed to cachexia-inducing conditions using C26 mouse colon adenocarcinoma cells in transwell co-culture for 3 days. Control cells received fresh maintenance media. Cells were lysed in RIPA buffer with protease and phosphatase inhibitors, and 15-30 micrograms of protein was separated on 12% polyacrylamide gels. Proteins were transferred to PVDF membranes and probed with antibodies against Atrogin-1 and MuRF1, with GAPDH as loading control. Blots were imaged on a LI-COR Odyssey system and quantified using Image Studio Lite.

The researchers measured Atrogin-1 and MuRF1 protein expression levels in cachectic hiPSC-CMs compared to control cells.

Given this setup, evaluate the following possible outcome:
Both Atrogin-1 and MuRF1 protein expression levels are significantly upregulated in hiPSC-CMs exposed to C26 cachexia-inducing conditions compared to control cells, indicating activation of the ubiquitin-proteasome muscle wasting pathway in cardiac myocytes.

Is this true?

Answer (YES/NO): NO